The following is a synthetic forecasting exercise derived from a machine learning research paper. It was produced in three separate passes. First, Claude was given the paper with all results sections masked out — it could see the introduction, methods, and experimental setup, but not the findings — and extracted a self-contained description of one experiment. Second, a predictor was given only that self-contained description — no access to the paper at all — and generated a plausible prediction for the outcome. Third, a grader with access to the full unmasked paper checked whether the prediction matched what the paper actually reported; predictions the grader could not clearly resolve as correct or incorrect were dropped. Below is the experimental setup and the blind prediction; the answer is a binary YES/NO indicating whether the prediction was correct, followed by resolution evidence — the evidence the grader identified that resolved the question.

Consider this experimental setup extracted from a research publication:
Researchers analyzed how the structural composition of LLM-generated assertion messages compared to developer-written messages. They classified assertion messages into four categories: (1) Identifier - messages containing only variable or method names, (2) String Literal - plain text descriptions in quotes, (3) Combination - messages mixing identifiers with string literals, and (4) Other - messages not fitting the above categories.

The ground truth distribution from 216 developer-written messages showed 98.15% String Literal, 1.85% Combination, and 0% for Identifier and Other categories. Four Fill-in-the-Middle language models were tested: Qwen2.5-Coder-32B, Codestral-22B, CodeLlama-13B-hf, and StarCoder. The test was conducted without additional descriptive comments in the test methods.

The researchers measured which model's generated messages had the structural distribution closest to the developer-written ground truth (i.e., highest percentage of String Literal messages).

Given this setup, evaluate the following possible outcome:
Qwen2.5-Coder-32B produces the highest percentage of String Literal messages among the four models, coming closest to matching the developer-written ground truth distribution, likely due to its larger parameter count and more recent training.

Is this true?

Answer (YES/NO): NO